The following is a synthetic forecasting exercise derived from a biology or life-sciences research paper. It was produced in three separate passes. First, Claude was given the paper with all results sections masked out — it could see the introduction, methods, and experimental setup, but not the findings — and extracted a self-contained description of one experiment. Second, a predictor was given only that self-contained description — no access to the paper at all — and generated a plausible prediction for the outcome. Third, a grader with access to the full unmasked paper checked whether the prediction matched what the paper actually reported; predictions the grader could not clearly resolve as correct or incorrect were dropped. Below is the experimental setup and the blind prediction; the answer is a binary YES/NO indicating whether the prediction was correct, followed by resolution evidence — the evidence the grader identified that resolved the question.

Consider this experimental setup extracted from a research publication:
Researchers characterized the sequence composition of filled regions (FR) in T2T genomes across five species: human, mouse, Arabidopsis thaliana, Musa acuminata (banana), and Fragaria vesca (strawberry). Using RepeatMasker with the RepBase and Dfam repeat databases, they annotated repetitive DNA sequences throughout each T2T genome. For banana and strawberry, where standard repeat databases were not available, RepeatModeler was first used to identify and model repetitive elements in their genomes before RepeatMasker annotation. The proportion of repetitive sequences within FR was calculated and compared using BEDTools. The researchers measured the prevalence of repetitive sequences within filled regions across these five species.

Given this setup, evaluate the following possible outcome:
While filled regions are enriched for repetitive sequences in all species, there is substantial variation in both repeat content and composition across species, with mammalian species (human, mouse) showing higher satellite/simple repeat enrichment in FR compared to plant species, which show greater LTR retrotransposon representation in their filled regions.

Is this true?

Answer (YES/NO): NO